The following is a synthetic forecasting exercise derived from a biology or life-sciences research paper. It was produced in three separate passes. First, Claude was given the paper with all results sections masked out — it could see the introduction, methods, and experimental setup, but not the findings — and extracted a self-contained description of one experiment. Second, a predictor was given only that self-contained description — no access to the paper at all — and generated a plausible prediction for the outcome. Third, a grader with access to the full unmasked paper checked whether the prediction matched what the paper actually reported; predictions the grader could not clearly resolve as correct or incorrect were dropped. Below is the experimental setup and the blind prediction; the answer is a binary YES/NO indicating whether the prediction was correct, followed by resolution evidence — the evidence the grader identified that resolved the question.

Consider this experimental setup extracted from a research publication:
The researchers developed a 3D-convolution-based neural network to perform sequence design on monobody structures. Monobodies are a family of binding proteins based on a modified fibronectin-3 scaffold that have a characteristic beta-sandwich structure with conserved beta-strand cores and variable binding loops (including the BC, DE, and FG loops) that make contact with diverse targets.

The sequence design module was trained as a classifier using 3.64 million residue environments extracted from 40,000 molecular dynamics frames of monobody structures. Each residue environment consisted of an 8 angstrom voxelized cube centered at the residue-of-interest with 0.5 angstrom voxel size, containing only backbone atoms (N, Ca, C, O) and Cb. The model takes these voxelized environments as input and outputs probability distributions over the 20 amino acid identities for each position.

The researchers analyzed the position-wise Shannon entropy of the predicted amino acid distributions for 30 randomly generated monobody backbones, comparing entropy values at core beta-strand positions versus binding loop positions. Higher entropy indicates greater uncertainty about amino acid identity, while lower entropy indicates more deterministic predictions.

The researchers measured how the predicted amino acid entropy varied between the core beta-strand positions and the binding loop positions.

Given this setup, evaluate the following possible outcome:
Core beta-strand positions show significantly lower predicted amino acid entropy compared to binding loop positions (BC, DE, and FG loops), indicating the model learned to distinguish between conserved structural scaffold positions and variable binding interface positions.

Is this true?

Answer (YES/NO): YES